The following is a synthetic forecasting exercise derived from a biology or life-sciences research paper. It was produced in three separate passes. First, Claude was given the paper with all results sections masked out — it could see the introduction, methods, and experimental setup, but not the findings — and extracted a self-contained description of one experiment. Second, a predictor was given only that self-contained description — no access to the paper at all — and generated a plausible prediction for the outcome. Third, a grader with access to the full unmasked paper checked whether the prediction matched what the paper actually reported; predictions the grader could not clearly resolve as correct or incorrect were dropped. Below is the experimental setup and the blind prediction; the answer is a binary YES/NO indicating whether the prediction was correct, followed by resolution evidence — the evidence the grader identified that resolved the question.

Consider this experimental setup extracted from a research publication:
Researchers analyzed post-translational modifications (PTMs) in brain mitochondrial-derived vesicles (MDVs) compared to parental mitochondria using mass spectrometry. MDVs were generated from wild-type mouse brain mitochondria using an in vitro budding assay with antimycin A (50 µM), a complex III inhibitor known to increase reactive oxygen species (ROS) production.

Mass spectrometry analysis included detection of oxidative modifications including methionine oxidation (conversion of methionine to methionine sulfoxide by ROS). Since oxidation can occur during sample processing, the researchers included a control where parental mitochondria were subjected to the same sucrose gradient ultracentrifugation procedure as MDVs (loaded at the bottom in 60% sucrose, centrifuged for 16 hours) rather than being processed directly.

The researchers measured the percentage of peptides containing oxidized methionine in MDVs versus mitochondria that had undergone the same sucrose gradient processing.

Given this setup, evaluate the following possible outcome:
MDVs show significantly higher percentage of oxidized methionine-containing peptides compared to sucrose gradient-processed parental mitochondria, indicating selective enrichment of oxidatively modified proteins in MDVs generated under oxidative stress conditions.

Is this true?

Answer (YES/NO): NO